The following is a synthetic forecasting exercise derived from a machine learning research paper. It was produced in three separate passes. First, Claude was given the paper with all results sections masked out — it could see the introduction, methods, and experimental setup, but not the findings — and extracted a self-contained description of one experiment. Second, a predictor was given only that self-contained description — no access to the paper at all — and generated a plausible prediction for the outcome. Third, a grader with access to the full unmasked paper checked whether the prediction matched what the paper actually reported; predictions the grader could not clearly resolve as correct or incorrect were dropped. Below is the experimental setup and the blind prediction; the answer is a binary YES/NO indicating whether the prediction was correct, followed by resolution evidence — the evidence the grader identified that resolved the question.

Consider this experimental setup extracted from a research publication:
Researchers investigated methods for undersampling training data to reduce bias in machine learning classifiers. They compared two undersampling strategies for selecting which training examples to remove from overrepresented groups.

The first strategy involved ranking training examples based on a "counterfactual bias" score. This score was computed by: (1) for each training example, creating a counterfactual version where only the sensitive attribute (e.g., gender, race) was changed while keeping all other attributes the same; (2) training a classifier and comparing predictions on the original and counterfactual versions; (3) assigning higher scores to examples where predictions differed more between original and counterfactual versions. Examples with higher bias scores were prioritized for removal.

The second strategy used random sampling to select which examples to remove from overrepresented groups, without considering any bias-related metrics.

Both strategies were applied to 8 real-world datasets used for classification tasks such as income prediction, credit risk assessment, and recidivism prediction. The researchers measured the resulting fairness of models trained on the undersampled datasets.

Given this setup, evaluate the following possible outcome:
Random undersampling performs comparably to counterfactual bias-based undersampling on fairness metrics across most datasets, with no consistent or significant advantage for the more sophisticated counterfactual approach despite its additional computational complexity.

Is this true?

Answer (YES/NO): NO